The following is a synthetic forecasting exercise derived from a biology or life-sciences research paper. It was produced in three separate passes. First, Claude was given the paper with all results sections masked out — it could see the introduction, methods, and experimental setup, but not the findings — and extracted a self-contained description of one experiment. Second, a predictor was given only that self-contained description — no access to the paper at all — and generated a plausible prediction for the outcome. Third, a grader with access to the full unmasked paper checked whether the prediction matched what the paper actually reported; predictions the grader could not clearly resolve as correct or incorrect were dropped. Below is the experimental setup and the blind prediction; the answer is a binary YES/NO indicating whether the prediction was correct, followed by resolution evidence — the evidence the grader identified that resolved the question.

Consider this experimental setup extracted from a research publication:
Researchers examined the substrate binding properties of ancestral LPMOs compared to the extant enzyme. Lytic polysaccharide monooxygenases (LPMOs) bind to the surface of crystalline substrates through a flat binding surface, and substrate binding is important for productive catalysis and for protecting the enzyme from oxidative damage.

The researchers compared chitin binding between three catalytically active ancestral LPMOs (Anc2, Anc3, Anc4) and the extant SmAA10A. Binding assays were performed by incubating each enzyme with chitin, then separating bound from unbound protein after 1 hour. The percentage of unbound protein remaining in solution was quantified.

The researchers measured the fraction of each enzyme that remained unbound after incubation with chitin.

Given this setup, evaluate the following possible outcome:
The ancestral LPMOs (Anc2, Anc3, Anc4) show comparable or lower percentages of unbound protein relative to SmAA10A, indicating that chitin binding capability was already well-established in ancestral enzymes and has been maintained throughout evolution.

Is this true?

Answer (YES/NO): NO